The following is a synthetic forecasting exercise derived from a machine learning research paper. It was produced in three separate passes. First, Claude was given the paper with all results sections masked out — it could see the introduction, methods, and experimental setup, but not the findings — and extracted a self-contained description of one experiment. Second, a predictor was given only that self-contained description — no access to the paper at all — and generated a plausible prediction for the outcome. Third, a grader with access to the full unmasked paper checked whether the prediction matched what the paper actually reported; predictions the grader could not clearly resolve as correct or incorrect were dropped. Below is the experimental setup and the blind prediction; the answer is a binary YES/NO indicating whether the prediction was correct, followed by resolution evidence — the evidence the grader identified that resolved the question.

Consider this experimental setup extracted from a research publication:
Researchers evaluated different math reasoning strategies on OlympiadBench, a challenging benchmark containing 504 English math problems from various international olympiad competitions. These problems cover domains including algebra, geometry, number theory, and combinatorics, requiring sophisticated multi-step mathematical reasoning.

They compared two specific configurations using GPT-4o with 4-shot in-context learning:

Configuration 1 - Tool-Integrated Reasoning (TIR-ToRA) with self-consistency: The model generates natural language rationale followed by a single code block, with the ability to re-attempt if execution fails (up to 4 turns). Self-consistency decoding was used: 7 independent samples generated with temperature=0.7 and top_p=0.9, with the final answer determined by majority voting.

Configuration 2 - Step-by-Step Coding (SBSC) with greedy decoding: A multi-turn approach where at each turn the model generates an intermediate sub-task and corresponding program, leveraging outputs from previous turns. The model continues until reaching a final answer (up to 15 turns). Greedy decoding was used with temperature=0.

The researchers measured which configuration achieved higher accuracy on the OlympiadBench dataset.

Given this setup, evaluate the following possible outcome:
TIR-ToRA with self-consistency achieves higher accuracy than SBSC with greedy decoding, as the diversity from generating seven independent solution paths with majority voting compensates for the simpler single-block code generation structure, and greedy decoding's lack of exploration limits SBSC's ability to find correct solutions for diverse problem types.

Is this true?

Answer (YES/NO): YES